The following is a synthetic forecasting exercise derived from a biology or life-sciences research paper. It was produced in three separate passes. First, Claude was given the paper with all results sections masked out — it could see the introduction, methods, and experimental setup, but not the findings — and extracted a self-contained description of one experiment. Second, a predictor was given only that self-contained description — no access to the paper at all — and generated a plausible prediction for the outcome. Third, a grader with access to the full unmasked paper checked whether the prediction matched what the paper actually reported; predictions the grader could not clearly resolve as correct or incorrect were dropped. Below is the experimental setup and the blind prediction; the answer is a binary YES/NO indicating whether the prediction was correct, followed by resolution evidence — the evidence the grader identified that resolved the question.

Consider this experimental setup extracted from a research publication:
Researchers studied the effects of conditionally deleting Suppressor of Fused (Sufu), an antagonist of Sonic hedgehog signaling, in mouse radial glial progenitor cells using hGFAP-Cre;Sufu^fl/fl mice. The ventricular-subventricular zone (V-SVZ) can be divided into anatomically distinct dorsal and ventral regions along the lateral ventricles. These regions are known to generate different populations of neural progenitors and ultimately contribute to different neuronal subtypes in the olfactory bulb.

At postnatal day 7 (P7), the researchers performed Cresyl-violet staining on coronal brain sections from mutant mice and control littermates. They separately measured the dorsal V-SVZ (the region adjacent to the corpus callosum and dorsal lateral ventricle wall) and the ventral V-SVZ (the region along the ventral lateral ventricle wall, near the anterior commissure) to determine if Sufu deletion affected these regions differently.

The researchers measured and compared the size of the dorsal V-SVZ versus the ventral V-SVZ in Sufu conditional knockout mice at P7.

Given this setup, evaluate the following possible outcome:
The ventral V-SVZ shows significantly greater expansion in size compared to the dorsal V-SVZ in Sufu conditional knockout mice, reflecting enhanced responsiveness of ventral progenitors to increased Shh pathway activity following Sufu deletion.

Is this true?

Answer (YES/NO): NO